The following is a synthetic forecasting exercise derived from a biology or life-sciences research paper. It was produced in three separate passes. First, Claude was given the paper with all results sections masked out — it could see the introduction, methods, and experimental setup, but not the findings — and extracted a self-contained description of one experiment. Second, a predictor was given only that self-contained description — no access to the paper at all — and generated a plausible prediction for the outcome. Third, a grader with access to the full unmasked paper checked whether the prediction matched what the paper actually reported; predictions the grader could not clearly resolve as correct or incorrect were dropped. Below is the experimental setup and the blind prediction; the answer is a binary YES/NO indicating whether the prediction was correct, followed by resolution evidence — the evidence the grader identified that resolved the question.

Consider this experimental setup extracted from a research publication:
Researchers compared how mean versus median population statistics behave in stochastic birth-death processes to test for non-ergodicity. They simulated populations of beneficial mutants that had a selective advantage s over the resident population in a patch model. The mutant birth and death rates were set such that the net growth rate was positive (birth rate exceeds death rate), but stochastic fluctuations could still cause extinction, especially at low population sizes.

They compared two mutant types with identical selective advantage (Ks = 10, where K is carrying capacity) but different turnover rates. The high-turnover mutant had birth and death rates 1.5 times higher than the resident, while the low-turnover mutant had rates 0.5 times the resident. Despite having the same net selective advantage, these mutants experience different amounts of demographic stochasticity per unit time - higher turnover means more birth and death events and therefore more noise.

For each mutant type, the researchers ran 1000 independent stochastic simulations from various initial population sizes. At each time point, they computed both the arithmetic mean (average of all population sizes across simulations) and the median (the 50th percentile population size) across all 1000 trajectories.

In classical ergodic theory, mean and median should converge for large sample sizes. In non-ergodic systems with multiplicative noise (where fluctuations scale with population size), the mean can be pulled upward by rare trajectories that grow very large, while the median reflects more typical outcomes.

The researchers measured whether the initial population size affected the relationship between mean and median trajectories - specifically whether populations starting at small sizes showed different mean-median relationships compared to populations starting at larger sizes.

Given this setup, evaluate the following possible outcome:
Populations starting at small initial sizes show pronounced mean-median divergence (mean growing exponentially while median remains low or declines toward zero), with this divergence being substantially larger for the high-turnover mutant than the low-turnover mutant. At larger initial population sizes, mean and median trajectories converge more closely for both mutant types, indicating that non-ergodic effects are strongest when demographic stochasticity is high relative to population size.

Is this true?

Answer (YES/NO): YES